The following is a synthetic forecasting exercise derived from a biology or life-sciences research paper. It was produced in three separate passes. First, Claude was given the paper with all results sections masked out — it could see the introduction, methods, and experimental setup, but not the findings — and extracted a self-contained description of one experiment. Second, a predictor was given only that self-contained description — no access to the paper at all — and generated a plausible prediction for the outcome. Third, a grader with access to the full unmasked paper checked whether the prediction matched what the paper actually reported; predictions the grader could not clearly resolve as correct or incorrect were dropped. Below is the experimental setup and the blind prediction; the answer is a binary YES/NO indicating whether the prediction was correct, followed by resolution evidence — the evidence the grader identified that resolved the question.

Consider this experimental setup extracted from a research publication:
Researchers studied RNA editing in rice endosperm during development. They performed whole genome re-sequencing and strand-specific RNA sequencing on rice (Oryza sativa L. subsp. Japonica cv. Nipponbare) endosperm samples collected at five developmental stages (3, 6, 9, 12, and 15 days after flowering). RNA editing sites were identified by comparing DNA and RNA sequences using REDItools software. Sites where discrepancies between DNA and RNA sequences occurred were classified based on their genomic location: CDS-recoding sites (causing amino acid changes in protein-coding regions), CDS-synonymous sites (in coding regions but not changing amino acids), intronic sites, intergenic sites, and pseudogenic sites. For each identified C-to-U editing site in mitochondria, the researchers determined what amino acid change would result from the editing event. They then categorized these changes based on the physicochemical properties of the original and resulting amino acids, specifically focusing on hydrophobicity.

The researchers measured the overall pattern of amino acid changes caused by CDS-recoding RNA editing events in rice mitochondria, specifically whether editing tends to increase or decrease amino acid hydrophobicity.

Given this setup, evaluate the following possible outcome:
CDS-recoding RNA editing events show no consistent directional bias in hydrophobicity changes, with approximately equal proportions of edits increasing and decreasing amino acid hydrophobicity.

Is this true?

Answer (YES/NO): NO